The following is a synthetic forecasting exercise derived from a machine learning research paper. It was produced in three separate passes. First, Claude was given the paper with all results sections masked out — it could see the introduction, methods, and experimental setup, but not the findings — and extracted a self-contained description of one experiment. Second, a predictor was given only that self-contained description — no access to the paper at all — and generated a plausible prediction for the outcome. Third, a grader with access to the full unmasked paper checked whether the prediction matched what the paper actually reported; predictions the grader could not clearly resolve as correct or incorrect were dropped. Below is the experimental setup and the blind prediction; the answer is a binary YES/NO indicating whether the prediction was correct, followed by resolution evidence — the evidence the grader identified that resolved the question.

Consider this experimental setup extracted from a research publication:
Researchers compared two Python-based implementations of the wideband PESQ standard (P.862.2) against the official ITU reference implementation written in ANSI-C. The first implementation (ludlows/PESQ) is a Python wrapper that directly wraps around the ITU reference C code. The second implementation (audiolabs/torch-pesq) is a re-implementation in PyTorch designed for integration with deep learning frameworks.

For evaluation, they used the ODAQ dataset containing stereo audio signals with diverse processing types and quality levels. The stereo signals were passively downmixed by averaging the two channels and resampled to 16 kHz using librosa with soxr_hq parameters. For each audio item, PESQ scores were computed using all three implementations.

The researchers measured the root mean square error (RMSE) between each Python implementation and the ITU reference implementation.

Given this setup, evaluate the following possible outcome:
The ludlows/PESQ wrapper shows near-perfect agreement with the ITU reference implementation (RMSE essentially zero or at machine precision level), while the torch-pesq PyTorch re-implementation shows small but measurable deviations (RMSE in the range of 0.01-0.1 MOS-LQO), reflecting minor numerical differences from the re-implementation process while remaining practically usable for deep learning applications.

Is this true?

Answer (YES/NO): NO